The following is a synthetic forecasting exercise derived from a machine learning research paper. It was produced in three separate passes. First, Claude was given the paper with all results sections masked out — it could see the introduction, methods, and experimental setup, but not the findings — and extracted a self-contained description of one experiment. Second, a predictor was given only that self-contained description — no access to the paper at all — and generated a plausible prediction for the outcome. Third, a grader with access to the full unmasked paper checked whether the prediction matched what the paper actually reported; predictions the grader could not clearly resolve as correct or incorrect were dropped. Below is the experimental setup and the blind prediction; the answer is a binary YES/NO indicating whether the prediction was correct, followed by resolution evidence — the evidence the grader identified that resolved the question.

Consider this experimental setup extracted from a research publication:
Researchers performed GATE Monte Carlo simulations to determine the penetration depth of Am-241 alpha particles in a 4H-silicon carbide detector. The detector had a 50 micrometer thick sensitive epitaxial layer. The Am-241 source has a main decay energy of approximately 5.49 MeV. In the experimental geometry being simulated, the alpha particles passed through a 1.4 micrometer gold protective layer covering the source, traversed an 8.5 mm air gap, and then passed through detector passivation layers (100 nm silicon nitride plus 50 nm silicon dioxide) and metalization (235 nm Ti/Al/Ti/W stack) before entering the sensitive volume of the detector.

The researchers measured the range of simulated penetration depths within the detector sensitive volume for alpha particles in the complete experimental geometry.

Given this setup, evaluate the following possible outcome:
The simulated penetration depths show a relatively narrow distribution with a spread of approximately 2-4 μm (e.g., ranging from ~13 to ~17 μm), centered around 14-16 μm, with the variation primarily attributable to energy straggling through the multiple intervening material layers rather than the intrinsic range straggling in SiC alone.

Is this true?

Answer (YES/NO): NO